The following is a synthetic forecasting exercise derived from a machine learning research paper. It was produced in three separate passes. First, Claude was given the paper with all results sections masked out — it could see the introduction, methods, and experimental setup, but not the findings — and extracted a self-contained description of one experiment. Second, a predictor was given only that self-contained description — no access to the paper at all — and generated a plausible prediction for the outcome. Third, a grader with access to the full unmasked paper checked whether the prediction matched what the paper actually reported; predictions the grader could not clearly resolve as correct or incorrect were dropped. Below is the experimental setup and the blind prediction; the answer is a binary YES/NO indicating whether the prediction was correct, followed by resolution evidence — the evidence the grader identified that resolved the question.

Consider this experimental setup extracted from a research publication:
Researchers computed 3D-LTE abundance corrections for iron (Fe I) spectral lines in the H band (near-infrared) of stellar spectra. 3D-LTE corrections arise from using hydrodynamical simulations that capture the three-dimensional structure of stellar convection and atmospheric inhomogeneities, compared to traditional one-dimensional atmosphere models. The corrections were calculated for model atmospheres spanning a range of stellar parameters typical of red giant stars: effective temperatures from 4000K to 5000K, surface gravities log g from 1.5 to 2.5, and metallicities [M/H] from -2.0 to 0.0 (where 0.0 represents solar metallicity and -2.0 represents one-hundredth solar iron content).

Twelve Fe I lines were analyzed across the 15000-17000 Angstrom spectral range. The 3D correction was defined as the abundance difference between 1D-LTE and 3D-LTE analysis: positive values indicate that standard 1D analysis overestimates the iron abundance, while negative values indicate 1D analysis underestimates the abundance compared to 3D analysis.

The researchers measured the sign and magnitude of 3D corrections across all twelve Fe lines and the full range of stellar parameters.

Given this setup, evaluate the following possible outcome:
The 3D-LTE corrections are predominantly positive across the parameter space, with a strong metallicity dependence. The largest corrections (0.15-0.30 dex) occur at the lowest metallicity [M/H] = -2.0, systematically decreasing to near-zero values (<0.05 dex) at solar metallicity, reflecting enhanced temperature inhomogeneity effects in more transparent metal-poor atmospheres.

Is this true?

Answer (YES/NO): NO